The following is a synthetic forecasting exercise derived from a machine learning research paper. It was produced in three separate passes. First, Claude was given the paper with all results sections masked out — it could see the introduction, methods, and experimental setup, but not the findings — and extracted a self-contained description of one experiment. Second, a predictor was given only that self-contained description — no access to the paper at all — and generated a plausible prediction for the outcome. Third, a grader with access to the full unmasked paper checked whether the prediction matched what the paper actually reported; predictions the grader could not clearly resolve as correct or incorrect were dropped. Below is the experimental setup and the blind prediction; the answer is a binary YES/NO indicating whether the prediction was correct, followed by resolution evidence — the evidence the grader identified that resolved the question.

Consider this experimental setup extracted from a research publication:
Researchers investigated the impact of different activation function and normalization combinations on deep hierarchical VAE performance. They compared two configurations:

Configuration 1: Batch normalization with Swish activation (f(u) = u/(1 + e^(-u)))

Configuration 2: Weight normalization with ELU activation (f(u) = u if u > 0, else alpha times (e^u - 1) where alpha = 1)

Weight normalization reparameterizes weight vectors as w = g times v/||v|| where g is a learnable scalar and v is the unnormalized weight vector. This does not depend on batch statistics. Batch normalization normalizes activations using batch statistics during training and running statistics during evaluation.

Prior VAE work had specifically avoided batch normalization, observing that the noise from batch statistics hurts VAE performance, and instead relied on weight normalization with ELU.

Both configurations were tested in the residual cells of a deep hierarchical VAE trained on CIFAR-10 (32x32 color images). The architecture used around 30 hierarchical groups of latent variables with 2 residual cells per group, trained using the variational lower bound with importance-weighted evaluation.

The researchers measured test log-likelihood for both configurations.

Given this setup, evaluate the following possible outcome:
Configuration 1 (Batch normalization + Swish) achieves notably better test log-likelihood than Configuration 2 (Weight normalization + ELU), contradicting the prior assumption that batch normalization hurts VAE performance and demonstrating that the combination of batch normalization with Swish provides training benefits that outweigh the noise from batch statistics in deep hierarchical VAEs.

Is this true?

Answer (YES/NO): YES